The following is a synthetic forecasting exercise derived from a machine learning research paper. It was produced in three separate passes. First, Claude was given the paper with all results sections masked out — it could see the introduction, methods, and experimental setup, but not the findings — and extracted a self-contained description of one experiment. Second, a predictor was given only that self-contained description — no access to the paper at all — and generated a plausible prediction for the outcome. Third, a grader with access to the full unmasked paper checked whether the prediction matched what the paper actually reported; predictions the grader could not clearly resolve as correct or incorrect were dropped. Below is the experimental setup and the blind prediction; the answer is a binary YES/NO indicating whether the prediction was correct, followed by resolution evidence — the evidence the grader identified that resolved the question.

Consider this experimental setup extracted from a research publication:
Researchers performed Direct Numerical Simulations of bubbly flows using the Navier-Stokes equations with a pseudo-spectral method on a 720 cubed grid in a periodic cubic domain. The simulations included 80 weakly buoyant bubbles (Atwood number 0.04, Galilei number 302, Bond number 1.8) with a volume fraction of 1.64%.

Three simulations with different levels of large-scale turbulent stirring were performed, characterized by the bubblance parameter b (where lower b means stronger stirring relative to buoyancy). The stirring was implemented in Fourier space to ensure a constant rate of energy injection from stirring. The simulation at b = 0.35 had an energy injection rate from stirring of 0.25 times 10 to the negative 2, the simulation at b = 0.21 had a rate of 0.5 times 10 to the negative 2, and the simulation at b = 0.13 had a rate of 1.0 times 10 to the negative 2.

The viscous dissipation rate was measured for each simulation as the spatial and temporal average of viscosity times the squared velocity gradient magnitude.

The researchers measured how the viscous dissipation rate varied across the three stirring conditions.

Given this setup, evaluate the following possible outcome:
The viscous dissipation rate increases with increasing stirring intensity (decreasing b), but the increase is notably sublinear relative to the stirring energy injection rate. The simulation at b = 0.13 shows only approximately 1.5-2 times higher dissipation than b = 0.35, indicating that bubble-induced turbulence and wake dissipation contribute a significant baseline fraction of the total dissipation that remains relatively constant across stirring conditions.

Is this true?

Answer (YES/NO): YES